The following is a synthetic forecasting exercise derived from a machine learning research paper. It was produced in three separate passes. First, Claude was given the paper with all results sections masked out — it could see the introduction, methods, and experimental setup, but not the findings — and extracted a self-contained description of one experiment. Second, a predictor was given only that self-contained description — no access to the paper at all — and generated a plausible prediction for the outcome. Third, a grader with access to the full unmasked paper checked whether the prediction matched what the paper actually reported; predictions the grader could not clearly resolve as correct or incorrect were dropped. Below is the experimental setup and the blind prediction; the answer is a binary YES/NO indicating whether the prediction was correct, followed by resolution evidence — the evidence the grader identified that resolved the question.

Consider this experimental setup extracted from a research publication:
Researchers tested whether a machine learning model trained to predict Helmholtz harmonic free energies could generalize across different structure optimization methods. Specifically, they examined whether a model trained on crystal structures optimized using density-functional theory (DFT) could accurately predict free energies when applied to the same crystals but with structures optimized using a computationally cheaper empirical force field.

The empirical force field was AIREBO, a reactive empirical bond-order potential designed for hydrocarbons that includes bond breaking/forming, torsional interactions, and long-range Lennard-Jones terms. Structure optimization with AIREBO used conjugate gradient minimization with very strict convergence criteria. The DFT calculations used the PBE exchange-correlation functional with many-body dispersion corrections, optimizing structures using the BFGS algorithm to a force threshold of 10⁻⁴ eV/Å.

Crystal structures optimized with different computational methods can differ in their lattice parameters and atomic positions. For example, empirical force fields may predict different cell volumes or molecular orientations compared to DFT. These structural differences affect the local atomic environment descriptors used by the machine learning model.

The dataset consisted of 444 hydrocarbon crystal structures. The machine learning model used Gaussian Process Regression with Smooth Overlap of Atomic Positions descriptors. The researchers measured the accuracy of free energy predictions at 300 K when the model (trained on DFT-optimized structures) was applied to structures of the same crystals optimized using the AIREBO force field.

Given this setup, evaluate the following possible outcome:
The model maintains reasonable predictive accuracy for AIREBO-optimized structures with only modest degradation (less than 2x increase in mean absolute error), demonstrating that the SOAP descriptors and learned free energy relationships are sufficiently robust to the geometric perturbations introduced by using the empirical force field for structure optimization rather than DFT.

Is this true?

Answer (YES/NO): YES